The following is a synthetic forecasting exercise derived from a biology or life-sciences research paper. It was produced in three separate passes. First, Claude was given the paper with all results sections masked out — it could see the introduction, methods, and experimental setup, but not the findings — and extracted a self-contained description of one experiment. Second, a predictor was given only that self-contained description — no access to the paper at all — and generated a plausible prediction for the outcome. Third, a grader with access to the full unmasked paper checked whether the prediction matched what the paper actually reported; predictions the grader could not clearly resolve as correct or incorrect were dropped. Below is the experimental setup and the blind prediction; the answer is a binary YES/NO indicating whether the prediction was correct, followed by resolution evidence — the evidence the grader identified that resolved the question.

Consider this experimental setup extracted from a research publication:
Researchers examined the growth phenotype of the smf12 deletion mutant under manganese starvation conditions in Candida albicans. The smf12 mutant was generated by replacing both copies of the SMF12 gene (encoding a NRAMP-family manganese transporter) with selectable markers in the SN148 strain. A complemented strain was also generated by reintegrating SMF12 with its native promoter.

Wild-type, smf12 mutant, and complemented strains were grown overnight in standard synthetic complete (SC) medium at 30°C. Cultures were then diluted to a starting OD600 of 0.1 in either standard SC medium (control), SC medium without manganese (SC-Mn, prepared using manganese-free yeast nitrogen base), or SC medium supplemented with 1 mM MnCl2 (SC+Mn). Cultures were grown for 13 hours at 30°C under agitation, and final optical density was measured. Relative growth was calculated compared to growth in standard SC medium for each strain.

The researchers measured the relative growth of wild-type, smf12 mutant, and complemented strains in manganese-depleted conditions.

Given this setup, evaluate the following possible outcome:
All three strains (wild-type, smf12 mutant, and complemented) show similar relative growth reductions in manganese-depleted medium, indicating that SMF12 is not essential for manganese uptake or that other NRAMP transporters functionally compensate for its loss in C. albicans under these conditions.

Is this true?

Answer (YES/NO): NO